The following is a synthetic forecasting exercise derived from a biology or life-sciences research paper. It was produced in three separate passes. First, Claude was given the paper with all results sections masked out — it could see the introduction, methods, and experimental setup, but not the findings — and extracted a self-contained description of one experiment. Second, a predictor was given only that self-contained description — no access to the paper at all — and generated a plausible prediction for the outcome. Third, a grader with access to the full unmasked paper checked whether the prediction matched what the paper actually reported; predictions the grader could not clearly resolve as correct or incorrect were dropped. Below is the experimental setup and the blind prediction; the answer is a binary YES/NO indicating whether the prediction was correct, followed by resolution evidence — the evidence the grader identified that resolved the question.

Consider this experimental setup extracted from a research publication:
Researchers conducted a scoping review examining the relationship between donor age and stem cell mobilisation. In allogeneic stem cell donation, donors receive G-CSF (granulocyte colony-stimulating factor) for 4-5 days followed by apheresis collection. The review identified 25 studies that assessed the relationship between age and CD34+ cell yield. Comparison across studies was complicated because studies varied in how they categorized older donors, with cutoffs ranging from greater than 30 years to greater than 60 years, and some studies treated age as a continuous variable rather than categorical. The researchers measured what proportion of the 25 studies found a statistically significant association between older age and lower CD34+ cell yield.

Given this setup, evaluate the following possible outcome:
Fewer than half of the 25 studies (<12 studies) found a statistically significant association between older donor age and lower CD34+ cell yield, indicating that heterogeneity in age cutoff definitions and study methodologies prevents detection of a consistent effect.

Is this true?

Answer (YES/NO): NO